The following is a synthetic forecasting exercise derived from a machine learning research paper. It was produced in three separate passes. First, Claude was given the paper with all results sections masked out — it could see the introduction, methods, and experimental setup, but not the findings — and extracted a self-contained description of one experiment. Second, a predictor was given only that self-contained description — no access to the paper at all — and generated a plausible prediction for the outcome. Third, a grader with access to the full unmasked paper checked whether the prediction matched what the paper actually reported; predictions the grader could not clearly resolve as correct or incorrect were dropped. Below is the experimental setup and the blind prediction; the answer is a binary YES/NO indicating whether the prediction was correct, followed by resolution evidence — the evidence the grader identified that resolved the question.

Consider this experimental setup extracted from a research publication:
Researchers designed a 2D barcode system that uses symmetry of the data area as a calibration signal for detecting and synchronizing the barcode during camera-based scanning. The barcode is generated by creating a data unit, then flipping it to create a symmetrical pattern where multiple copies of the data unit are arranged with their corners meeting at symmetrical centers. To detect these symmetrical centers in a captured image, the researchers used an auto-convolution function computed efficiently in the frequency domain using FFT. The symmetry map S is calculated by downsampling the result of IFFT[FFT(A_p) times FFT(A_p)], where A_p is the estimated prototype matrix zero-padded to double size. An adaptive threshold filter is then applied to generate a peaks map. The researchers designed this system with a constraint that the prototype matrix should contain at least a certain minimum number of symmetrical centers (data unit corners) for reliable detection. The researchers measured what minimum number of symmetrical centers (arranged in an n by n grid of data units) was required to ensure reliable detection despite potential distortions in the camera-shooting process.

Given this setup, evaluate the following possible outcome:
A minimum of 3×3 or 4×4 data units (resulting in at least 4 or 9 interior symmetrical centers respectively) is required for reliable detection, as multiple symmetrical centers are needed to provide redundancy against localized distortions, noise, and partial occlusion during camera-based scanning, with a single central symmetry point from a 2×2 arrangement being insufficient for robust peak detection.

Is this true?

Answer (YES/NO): NO